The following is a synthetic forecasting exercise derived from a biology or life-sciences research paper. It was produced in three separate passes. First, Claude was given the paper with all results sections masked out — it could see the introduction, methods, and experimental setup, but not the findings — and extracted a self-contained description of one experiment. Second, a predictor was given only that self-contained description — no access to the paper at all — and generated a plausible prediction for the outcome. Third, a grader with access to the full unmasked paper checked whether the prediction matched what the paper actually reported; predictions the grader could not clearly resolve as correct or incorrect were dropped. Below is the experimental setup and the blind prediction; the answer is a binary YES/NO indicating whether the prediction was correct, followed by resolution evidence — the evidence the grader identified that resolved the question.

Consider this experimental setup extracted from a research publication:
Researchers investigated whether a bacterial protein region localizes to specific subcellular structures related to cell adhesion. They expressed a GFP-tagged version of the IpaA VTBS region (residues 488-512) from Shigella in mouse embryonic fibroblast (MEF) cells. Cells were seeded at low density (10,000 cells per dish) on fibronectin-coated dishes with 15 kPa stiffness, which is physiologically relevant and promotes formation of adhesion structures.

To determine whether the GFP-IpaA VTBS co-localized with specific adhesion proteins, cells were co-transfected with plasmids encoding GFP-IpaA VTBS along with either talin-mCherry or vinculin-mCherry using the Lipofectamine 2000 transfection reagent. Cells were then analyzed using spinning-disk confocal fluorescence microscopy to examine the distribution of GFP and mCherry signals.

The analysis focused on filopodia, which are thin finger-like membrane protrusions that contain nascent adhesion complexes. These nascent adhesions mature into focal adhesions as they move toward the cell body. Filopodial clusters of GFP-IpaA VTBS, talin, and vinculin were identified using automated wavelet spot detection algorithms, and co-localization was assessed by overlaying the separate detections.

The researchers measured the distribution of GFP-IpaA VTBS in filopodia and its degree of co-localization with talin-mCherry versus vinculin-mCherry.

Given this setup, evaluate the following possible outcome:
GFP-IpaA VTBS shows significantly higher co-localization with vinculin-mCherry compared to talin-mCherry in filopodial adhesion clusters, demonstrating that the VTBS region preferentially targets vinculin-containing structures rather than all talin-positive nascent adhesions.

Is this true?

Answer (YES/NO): NO